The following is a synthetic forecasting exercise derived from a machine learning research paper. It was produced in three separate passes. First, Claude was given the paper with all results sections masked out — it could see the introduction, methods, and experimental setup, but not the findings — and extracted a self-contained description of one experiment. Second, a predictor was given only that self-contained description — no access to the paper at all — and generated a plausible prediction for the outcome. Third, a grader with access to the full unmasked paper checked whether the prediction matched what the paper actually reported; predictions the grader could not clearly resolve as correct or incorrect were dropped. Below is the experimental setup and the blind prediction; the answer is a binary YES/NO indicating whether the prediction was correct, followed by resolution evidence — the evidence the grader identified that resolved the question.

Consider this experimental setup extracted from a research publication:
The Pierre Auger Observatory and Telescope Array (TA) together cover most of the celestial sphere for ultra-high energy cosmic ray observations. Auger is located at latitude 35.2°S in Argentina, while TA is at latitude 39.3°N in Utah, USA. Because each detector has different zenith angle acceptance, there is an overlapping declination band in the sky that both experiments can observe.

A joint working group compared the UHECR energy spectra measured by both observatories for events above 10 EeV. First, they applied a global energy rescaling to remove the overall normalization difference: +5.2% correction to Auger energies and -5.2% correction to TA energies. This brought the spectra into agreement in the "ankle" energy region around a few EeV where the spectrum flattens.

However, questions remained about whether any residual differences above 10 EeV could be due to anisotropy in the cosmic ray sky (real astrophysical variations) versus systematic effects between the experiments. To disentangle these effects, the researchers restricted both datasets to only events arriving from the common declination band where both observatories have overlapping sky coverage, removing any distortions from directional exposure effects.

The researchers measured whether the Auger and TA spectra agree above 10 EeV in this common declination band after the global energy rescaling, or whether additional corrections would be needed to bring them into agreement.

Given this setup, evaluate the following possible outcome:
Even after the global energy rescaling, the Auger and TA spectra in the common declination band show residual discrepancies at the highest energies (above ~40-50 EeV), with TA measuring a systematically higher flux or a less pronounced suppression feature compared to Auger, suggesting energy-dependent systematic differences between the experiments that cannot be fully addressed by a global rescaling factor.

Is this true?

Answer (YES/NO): NO